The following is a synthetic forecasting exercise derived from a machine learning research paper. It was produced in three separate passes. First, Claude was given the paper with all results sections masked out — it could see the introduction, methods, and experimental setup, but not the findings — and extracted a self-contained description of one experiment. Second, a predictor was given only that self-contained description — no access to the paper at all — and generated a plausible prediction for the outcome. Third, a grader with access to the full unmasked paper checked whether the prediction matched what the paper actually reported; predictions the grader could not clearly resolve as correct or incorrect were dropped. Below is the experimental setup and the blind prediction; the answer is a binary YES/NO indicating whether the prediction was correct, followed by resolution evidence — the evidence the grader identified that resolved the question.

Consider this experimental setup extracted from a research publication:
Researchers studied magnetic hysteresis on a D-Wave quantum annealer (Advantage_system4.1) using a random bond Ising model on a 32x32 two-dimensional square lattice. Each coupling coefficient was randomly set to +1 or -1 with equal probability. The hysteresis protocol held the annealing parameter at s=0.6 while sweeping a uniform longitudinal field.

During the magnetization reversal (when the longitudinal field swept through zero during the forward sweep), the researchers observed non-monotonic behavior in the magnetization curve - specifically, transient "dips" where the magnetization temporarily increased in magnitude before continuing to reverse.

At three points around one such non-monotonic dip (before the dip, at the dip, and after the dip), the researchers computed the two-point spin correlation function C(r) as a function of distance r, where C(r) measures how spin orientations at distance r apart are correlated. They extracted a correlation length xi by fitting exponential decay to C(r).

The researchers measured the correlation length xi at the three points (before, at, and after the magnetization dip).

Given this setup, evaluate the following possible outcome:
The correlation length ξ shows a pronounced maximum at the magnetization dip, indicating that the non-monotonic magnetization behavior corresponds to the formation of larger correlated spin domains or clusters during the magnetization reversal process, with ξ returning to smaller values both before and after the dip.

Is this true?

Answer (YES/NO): NO